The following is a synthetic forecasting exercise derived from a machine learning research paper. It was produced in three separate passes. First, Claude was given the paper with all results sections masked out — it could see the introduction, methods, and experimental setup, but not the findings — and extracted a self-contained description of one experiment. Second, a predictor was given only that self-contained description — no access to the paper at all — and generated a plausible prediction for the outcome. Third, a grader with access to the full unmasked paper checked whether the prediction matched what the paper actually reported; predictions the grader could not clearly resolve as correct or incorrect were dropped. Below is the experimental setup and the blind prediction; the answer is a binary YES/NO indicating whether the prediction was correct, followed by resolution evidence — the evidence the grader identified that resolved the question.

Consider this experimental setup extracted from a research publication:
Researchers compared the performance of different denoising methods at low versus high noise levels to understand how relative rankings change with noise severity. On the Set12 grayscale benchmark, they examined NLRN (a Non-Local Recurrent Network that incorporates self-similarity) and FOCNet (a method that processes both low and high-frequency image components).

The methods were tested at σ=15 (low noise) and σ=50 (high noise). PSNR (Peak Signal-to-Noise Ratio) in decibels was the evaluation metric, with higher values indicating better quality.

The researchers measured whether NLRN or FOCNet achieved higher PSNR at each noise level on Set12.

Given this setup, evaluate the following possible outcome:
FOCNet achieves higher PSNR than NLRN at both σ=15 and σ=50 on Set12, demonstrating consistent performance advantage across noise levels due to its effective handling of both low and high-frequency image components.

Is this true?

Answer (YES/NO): NO